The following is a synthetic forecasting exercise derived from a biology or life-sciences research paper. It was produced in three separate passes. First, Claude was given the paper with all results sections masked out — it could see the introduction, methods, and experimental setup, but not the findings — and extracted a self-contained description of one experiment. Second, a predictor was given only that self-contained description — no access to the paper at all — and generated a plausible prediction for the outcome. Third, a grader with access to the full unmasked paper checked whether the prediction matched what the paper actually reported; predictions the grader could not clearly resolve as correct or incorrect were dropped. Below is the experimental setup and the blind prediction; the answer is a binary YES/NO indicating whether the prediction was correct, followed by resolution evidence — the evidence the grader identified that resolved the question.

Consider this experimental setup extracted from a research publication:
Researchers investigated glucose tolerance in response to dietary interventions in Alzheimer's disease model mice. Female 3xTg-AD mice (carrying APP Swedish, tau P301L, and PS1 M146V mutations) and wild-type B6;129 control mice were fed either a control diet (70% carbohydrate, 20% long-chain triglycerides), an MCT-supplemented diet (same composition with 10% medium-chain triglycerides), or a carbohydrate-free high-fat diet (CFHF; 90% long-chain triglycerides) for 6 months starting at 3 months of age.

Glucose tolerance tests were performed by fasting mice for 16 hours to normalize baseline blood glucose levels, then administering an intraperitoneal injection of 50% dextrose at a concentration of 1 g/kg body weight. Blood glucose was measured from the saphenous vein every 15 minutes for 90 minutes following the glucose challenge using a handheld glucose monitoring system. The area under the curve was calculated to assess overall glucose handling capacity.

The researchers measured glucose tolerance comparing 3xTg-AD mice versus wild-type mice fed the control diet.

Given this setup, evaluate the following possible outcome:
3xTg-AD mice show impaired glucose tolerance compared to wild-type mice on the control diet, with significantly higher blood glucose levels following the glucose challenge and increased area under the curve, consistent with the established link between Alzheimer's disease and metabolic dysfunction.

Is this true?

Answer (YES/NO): YES